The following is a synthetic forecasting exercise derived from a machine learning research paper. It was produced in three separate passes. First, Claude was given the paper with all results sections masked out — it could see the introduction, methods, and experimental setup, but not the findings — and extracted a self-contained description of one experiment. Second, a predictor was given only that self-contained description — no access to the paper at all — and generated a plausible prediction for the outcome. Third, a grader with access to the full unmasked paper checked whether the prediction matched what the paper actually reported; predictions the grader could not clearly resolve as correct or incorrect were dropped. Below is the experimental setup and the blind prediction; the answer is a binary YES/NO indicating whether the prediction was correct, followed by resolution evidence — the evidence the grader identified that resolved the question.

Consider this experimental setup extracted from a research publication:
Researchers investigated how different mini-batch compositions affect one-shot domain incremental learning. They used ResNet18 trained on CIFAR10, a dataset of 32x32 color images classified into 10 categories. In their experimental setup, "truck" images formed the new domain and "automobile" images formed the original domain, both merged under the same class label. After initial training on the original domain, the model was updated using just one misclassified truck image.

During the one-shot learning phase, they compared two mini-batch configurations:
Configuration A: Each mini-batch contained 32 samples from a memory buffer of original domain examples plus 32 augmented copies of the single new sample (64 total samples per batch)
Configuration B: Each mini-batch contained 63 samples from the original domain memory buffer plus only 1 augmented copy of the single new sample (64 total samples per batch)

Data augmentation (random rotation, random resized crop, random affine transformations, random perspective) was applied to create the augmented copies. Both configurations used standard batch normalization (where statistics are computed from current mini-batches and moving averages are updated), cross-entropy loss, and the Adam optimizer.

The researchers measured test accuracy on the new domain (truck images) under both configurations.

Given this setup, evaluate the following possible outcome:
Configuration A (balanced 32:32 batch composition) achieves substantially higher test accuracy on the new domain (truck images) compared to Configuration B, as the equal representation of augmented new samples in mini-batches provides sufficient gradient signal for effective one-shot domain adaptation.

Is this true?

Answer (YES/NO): NO